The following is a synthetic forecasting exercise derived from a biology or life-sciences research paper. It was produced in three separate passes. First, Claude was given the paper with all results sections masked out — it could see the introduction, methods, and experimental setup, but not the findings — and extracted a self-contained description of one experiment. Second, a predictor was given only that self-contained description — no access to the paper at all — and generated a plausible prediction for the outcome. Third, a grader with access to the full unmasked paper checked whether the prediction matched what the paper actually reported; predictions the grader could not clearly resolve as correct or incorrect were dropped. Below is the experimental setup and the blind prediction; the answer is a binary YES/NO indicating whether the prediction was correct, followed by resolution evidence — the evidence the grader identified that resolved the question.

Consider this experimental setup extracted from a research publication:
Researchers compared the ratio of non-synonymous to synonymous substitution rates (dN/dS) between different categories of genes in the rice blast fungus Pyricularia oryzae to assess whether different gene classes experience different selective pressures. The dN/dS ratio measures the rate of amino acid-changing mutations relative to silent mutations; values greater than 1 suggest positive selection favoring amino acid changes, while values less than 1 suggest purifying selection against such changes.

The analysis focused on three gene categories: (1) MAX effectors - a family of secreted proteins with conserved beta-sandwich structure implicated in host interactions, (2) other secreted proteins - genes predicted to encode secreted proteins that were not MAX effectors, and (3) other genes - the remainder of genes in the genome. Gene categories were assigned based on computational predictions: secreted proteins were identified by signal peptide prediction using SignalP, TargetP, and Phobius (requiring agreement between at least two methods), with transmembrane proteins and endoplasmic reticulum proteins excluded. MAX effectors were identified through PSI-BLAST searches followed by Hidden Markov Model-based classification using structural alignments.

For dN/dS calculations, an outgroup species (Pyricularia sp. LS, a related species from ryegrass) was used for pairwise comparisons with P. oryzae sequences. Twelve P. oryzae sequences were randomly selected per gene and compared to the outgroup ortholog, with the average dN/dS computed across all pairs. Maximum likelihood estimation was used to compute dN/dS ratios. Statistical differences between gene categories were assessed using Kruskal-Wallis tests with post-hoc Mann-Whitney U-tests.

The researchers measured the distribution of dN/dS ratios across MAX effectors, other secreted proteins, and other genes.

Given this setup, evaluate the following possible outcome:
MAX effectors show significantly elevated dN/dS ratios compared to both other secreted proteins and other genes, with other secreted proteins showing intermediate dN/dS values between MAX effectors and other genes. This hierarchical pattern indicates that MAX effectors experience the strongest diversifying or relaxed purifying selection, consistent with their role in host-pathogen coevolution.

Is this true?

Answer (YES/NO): YES